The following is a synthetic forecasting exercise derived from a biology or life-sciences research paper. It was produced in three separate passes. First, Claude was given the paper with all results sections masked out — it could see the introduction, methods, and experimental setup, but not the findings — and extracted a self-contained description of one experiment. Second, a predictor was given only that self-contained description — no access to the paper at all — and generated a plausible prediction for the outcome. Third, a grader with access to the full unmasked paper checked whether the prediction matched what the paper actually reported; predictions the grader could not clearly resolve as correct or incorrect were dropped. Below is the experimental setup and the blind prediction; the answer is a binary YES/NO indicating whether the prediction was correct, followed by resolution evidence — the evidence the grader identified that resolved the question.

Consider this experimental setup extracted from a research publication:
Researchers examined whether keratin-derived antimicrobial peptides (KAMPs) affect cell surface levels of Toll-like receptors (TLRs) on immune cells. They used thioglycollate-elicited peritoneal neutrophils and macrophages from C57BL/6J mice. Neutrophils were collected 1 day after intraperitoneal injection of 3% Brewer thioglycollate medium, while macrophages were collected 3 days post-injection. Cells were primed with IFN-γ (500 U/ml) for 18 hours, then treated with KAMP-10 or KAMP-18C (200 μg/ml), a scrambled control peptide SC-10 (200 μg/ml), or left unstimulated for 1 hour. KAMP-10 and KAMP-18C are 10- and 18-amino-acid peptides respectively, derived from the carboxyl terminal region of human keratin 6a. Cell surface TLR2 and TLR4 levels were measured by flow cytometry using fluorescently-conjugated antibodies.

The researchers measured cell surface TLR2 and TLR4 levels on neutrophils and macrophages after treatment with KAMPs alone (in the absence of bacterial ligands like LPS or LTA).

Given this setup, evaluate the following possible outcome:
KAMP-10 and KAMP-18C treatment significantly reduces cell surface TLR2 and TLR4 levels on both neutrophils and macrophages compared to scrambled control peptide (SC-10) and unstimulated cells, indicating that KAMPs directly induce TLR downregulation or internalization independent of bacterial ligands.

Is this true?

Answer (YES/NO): YES